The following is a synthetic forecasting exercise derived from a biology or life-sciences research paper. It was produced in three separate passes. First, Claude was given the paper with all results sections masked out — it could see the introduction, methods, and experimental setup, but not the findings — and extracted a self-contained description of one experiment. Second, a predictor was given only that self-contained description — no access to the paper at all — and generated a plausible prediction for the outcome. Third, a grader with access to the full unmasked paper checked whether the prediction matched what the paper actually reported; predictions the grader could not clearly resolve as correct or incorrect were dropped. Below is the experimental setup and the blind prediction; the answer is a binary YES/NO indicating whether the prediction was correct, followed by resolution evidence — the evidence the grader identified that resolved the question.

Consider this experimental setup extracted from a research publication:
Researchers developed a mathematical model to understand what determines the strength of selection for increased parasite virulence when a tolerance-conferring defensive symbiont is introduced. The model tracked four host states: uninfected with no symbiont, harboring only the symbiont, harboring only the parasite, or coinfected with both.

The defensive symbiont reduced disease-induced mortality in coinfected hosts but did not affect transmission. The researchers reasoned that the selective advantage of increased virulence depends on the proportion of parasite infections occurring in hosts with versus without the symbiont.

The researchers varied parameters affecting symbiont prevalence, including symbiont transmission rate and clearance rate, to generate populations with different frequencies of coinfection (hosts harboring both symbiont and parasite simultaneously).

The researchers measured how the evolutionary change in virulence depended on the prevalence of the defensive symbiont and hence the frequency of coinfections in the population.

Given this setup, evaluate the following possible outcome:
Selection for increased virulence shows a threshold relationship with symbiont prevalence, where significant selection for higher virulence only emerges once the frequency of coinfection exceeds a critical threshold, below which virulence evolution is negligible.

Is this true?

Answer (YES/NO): NO